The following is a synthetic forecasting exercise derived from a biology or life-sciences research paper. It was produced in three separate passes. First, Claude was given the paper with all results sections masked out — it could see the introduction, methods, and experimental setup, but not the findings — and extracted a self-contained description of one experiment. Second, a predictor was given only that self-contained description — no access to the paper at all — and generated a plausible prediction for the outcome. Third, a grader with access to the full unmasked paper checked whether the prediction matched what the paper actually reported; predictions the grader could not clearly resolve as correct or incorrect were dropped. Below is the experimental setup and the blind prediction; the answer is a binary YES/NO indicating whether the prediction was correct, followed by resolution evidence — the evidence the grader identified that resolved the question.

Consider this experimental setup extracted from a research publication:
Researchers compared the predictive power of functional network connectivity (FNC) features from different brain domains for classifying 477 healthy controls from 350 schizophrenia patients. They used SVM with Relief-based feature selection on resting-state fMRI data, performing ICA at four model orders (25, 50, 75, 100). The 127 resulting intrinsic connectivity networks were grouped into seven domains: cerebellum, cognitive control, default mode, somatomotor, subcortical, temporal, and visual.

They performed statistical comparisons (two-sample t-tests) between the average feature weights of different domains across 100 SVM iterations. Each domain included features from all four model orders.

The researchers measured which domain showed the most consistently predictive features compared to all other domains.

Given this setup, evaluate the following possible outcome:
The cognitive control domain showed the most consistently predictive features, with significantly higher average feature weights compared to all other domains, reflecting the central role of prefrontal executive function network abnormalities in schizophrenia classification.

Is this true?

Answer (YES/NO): NO